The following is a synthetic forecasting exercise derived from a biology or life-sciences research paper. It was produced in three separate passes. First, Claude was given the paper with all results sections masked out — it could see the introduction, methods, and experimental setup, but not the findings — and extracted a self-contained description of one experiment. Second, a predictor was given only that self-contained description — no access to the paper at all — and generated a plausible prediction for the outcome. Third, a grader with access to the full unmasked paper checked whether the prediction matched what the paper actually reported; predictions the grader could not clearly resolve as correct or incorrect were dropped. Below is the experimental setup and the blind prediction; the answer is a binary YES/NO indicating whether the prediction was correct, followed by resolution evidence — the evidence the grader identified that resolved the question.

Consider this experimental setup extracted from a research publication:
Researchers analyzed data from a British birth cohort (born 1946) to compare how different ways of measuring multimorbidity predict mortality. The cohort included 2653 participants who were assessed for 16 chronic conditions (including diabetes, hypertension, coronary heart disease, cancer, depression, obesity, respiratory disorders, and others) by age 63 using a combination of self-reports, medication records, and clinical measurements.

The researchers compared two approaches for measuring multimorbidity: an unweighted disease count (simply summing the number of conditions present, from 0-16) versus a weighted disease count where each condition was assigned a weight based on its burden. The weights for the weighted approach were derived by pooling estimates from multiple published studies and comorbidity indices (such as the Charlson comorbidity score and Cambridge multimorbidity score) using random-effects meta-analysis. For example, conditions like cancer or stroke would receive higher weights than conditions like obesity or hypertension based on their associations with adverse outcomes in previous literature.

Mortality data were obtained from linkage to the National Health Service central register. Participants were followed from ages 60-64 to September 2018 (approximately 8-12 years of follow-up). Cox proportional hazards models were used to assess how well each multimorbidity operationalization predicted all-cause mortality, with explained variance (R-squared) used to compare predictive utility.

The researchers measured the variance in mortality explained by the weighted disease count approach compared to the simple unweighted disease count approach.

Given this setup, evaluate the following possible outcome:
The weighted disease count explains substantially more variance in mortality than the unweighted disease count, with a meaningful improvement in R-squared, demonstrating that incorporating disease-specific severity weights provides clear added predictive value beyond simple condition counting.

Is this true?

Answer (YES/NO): NO